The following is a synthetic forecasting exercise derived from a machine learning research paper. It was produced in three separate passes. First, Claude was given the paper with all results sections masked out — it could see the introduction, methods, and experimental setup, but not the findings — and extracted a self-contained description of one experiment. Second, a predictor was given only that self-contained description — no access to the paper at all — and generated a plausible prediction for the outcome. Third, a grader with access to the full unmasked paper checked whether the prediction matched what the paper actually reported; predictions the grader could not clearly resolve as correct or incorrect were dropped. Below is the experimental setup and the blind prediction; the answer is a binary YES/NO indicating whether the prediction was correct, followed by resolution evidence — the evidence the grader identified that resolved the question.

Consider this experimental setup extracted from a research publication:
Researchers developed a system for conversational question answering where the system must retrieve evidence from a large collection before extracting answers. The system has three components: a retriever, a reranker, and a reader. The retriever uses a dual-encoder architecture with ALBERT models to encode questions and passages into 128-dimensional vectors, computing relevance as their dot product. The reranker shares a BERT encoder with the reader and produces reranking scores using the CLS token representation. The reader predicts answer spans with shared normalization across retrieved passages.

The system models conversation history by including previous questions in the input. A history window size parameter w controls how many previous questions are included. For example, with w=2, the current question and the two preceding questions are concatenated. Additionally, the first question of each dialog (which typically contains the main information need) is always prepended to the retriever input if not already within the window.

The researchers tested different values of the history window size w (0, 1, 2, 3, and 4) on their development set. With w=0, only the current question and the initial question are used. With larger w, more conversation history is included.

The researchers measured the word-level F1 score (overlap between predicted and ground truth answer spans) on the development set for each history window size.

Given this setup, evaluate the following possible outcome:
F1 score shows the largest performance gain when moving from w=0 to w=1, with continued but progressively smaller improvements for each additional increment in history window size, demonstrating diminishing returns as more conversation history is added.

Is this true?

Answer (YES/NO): NO